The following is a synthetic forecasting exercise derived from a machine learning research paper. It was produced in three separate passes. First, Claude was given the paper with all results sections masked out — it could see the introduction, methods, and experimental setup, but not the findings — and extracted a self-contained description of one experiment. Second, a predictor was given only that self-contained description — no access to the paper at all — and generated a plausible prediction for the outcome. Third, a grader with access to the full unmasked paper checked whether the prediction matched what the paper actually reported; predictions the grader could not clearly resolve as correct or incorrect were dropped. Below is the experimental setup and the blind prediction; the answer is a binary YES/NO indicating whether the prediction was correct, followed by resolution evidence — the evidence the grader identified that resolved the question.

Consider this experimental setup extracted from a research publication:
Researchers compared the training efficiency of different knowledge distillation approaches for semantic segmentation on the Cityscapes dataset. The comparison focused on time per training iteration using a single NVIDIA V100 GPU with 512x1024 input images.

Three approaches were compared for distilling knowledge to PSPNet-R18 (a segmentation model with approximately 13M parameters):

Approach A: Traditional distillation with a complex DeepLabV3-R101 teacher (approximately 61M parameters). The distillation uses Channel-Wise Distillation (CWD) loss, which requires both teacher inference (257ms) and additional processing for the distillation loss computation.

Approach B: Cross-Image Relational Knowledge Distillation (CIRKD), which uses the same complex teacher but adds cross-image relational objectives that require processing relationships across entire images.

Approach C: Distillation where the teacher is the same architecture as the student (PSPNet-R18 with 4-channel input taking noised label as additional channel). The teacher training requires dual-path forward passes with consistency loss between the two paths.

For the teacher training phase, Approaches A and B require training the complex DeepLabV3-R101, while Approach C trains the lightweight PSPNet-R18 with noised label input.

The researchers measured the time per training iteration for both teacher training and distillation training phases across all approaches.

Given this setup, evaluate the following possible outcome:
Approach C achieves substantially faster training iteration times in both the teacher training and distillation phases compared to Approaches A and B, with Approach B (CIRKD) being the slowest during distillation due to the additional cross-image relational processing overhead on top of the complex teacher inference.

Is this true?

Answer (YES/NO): YES